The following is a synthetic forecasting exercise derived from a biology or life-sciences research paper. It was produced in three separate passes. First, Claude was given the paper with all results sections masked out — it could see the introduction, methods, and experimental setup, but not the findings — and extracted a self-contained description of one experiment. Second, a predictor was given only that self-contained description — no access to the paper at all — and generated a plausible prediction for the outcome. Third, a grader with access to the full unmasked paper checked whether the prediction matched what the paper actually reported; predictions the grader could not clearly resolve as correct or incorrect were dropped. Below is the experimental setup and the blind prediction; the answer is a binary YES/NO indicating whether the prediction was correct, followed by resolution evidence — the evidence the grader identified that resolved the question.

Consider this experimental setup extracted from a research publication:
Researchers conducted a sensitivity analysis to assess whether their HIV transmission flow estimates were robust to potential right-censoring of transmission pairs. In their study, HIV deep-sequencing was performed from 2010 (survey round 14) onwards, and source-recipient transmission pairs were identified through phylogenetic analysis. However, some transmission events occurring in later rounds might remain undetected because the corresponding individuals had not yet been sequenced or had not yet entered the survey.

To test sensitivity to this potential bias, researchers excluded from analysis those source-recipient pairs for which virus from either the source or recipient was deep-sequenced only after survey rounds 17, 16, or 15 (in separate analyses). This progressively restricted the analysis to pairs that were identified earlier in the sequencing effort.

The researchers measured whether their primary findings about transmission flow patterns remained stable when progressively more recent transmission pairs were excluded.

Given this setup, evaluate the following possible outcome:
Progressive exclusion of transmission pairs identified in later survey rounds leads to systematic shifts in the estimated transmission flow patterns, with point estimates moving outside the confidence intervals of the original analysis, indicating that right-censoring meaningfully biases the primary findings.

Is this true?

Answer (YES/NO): NO